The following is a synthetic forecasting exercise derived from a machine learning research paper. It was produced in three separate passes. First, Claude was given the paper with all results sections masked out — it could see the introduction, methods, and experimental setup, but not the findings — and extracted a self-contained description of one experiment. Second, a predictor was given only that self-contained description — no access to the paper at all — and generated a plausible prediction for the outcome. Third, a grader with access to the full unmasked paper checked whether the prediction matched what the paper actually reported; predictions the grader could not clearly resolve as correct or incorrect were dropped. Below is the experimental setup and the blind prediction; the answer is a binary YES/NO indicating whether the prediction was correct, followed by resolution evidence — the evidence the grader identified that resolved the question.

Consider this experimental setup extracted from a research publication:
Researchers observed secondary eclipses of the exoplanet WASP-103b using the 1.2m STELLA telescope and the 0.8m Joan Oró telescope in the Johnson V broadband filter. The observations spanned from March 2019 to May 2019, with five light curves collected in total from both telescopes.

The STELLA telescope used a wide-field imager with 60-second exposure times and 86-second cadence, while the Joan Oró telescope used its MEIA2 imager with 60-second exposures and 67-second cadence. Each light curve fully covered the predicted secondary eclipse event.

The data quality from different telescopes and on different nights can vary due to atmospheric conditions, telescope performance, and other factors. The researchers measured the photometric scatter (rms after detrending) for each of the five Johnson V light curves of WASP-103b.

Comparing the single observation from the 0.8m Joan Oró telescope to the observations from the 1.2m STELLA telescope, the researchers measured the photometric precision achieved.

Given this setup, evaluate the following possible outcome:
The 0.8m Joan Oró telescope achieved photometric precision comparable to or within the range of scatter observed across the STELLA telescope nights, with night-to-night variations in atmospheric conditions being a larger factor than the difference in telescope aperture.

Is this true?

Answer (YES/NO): NO